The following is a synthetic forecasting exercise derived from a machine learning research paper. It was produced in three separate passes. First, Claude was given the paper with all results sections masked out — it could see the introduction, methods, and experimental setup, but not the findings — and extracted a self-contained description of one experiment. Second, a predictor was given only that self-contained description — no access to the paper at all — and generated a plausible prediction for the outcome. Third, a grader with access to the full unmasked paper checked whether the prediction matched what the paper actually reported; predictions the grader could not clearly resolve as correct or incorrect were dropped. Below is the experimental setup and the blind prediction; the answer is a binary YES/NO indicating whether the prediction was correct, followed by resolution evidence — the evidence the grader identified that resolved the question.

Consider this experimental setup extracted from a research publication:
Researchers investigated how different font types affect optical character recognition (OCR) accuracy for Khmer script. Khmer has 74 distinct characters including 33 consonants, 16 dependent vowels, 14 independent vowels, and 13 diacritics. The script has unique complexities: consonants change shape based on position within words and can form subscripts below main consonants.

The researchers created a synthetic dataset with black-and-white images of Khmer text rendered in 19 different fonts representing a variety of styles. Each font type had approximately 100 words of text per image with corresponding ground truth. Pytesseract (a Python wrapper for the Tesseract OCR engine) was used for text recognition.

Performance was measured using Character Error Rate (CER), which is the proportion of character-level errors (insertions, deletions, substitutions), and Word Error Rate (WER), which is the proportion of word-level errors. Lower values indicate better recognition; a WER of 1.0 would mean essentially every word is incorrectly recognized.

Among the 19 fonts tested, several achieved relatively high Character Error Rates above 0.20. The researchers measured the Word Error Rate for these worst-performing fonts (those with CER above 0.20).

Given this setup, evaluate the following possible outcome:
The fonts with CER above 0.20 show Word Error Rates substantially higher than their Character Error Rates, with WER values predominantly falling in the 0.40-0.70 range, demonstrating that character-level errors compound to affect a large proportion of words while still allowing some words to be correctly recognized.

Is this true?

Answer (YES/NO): NO